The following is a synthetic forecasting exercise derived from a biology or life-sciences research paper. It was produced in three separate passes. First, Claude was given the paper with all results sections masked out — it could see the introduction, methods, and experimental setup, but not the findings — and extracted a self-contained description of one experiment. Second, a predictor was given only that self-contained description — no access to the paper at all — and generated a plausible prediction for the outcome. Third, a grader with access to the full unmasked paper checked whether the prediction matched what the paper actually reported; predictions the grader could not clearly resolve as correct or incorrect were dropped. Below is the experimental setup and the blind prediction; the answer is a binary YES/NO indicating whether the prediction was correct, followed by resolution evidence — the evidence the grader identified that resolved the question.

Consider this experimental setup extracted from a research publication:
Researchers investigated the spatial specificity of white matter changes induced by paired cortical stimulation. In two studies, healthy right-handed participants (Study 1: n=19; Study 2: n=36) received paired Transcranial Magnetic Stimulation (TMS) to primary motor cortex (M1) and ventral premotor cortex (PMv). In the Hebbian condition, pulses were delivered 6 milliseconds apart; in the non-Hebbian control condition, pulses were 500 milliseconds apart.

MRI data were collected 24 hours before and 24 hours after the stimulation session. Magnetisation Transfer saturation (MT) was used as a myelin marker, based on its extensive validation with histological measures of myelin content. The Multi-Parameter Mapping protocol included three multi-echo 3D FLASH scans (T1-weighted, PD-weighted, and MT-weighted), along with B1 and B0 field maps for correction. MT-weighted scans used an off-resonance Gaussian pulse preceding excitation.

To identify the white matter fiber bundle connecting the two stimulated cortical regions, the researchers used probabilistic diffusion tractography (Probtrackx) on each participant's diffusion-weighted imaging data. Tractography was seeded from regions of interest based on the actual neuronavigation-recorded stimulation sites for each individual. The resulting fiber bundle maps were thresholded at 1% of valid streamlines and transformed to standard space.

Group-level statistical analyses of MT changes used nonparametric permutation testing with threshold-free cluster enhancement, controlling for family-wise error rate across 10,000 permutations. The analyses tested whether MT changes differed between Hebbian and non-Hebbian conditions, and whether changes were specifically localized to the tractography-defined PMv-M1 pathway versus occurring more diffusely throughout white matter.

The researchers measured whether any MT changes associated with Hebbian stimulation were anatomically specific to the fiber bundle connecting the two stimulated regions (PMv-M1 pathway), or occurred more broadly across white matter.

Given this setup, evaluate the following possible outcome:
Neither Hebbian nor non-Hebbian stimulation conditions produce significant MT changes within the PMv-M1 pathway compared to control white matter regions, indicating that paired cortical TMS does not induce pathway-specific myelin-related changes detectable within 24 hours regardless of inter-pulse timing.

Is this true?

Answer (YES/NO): NO